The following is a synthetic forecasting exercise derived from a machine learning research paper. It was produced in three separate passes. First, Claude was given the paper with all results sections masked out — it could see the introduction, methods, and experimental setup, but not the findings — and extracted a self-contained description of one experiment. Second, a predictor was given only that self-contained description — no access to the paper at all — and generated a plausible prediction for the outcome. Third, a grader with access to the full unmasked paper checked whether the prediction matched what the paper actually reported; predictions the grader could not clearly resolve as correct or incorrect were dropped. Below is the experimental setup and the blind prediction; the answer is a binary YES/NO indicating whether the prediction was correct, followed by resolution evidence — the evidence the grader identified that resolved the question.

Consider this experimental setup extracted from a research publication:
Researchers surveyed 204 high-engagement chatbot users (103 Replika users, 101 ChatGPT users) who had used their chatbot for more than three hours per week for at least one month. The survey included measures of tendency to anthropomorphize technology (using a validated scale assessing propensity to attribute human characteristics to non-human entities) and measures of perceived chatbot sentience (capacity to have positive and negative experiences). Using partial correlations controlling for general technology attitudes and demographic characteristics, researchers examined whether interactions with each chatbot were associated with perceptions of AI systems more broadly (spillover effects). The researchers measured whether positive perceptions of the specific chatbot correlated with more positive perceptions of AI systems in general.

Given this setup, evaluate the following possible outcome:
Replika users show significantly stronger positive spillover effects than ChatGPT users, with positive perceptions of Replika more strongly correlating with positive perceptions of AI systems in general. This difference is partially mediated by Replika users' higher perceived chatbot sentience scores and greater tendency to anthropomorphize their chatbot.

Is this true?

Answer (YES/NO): NO